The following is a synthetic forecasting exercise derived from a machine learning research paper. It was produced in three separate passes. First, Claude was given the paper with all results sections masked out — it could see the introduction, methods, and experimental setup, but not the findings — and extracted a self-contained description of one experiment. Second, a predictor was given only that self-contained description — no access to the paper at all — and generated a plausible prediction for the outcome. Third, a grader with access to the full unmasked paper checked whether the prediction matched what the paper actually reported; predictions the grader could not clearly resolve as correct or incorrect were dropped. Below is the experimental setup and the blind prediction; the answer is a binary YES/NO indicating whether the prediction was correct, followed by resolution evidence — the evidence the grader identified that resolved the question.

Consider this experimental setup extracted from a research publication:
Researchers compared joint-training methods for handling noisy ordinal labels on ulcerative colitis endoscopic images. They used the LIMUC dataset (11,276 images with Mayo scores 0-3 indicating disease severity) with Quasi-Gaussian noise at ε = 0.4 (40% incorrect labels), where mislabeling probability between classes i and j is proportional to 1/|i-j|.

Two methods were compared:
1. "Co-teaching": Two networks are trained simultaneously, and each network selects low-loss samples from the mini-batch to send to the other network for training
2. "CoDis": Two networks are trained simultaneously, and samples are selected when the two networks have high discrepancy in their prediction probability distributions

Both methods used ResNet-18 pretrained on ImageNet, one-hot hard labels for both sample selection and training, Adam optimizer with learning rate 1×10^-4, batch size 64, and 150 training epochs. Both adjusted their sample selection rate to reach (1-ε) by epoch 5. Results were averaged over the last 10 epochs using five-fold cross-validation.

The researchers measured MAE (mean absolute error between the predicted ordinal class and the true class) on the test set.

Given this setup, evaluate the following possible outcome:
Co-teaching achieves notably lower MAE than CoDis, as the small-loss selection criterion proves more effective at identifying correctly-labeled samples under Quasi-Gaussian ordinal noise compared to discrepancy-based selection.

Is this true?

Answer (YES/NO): YES